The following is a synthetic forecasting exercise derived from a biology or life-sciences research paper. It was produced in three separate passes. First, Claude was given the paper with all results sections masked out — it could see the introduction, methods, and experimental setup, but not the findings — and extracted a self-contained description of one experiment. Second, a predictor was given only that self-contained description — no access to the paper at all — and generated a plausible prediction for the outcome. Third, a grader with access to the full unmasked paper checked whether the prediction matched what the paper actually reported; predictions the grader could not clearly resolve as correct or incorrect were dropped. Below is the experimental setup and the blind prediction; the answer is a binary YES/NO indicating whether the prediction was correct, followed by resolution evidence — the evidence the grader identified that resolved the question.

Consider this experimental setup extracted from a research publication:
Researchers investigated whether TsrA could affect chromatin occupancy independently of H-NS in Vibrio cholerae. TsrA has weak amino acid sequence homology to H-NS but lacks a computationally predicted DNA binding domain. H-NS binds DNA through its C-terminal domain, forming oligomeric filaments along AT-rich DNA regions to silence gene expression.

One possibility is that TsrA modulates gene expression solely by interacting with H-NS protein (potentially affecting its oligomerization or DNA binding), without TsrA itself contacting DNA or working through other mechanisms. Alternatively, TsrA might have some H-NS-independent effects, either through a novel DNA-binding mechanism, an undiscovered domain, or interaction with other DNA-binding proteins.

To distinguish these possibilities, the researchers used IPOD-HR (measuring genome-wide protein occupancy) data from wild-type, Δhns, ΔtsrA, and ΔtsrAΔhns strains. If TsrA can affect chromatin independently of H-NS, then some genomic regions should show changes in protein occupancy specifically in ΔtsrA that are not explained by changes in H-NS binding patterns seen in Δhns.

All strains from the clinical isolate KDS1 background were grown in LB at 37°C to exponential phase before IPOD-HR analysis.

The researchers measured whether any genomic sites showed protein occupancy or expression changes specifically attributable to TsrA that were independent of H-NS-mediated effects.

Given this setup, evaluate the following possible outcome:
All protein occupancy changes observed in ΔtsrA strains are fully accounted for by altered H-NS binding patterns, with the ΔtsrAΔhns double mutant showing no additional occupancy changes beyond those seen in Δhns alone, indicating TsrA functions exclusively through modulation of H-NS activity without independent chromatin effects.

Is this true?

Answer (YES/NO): NO